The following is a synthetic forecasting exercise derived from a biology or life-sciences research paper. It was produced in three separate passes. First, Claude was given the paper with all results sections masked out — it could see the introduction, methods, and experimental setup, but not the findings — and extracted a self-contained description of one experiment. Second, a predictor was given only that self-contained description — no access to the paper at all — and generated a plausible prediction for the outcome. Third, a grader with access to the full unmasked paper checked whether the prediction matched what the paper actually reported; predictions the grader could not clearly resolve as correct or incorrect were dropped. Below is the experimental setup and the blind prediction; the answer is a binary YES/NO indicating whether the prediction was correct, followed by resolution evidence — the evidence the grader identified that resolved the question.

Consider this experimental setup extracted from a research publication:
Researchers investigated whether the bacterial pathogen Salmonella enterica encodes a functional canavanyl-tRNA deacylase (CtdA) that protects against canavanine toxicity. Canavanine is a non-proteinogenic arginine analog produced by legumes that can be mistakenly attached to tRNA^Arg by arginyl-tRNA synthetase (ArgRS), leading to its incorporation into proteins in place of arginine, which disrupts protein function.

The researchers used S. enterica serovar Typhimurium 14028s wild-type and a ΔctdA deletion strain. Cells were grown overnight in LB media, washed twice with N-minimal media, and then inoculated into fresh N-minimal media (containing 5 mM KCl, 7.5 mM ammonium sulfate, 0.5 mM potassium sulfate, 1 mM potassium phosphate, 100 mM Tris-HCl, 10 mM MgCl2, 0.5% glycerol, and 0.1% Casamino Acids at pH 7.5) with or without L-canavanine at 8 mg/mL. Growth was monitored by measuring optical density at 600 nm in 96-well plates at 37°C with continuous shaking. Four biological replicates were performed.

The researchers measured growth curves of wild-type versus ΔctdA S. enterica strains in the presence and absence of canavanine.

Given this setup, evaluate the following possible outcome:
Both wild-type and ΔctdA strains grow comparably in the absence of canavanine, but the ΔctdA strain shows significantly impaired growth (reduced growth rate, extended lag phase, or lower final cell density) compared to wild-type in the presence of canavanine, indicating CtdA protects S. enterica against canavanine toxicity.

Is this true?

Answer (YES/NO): YES